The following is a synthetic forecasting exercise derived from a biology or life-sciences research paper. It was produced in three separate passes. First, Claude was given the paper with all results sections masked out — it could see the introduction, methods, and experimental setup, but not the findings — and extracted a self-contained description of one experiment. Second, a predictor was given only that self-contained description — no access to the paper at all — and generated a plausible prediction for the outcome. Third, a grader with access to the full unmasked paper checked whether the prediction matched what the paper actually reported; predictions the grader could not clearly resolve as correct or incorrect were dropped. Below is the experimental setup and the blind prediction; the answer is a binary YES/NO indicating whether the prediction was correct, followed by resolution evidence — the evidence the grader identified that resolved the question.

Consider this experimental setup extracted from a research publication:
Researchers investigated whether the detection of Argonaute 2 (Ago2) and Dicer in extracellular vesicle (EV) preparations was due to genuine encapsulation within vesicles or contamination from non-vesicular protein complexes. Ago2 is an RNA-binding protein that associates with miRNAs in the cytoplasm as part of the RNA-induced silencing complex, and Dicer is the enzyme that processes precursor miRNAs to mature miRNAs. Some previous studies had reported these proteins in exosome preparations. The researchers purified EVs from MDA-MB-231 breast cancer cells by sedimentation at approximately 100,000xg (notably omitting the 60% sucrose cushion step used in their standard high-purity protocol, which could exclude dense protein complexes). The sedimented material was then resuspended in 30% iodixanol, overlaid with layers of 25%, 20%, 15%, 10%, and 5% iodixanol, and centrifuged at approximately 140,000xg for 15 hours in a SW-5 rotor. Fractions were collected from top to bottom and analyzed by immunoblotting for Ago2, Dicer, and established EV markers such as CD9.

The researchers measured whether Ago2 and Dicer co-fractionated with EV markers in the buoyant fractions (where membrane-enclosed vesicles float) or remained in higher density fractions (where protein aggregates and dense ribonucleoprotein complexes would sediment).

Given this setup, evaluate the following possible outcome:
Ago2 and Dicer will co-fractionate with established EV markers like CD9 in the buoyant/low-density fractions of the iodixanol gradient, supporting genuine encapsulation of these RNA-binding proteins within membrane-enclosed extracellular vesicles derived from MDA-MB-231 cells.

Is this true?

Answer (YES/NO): NO